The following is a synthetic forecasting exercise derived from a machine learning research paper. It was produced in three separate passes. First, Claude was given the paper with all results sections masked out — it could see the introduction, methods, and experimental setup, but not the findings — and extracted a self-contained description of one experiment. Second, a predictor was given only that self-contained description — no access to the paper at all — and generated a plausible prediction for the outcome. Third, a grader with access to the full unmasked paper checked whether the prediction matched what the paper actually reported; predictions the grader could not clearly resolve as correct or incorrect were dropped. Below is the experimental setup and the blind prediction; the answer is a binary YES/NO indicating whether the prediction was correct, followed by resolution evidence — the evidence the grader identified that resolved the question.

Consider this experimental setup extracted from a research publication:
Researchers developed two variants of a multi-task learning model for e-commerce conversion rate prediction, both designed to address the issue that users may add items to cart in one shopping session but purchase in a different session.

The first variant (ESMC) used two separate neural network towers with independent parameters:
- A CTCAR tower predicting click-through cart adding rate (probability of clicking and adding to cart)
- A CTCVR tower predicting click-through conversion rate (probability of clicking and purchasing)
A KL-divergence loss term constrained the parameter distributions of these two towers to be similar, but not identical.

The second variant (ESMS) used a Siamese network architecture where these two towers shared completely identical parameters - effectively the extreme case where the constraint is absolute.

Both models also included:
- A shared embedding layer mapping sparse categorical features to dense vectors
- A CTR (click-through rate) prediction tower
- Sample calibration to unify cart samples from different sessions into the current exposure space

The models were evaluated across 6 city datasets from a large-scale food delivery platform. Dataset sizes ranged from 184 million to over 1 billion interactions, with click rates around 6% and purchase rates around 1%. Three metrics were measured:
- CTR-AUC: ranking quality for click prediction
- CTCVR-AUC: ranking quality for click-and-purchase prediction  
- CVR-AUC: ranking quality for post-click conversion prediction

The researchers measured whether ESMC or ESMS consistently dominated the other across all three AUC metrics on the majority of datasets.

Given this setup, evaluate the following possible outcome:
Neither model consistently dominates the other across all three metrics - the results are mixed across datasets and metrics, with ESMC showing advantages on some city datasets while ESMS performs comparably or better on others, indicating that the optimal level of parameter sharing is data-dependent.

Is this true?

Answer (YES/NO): NO